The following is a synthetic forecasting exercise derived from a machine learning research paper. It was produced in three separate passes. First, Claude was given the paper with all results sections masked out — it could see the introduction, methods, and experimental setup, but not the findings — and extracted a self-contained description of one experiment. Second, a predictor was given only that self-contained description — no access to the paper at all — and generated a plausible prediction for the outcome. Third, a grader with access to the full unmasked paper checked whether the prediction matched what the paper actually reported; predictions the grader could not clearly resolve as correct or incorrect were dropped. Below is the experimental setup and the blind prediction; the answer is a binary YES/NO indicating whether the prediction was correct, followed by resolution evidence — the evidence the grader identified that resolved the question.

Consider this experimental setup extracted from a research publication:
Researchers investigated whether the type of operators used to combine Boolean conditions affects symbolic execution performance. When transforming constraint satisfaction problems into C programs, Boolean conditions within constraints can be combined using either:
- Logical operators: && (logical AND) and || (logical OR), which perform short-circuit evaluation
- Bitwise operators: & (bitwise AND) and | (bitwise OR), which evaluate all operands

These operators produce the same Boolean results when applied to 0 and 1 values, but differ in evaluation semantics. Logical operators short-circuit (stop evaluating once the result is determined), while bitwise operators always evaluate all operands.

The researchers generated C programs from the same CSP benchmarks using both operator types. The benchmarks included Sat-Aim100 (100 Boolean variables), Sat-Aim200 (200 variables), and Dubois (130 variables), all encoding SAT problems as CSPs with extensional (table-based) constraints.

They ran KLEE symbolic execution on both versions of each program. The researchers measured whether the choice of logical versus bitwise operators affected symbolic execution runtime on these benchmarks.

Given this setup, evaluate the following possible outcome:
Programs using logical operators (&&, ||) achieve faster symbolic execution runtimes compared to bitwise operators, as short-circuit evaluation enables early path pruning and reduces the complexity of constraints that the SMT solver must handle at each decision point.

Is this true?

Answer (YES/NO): NO